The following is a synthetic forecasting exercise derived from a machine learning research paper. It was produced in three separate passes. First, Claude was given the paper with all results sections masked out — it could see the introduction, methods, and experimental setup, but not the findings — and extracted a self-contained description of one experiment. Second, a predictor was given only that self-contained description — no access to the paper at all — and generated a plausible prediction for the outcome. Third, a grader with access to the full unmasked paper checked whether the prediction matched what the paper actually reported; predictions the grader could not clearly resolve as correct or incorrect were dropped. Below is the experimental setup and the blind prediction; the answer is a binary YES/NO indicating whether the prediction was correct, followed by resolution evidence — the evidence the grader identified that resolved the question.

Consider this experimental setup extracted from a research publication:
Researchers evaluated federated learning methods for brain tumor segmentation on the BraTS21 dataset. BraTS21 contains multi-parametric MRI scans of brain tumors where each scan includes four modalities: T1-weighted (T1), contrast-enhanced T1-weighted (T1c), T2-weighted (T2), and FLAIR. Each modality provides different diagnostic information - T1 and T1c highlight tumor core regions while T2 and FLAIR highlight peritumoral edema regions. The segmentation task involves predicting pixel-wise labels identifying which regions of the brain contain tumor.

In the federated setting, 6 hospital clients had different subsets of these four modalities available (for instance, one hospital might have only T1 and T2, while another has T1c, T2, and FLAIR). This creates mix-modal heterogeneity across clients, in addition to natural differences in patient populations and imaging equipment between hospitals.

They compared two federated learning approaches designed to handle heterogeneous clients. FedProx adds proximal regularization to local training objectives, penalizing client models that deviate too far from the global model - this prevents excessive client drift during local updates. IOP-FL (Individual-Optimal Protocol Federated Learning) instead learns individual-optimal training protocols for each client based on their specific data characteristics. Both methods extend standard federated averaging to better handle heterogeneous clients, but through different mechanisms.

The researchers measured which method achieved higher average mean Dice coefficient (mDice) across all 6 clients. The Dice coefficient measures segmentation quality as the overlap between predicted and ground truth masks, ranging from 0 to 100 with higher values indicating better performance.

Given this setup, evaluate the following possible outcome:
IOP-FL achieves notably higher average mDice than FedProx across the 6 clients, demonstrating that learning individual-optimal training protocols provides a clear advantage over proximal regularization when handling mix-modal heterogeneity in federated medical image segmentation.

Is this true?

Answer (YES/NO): NO